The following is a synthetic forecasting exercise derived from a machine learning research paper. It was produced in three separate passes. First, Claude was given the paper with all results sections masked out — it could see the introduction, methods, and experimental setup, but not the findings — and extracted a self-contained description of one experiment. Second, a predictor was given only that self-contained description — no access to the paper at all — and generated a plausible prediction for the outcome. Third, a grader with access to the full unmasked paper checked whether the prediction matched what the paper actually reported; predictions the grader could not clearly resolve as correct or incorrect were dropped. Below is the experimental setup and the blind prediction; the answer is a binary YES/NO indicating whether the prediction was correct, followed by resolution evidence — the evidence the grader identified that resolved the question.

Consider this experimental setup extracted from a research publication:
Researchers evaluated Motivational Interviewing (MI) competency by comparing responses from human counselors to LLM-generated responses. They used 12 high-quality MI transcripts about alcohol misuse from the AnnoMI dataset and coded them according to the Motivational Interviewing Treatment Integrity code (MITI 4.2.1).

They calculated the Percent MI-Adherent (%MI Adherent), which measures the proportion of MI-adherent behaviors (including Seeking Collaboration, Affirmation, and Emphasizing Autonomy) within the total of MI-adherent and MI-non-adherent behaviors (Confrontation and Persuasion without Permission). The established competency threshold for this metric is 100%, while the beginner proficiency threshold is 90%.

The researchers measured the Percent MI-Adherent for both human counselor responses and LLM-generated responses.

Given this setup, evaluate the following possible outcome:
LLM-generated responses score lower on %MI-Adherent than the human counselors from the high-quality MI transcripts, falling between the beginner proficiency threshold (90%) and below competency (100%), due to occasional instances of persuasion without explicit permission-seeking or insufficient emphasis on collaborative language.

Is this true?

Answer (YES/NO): YES